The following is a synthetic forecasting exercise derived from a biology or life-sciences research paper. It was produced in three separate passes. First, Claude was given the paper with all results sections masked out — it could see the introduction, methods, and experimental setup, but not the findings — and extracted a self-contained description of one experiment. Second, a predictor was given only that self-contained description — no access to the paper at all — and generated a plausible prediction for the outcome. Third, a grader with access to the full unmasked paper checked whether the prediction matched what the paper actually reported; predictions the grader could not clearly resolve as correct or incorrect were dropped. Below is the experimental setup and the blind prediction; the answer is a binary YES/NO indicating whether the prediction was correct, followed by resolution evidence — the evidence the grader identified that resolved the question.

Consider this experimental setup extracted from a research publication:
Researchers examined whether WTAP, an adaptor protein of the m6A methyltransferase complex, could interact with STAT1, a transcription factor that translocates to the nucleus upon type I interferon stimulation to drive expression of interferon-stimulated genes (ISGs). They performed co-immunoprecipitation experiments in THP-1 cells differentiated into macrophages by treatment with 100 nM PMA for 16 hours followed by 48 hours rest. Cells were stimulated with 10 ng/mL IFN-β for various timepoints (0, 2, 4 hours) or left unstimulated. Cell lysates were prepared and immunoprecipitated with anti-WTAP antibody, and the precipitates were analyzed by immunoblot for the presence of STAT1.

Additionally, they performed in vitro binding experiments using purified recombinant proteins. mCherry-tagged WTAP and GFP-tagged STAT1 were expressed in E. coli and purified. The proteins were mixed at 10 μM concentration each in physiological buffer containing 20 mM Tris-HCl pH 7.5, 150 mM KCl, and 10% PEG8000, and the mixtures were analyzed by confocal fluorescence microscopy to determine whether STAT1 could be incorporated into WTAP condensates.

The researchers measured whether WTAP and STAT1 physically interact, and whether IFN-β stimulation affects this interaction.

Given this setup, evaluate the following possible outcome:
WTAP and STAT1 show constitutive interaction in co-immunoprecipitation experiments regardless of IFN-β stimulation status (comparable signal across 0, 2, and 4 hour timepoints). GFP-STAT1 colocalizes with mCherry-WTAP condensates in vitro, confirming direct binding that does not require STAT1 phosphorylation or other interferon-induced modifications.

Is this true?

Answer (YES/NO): NO